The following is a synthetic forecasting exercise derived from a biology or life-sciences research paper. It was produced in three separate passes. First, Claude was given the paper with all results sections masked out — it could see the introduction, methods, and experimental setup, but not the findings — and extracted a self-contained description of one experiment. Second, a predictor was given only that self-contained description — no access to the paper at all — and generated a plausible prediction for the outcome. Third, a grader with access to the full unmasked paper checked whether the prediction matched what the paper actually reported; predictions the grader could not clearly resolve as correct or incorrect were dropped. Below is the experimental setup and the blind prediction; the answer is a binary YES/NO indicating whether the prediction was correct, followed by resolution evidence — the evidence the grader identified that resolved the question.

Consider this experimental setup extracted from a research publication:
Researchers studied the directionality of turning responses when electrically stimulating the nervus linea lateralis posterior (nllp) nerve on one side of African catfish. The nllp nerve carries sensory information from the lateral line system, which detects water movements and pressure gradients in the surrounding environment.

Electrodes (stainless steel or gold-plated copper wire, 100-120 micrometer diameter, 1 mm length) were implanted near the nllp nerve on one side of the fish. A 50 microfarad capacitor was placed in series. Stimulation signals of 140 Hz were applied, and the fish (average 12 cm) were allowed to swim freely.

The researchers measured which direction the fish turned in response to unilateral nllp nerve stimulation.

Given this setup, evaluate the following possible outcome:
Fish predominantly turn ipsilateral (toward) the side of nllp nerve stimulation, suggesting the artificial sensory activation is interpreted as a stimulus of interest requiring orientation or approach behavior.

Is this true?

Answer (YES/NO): NO